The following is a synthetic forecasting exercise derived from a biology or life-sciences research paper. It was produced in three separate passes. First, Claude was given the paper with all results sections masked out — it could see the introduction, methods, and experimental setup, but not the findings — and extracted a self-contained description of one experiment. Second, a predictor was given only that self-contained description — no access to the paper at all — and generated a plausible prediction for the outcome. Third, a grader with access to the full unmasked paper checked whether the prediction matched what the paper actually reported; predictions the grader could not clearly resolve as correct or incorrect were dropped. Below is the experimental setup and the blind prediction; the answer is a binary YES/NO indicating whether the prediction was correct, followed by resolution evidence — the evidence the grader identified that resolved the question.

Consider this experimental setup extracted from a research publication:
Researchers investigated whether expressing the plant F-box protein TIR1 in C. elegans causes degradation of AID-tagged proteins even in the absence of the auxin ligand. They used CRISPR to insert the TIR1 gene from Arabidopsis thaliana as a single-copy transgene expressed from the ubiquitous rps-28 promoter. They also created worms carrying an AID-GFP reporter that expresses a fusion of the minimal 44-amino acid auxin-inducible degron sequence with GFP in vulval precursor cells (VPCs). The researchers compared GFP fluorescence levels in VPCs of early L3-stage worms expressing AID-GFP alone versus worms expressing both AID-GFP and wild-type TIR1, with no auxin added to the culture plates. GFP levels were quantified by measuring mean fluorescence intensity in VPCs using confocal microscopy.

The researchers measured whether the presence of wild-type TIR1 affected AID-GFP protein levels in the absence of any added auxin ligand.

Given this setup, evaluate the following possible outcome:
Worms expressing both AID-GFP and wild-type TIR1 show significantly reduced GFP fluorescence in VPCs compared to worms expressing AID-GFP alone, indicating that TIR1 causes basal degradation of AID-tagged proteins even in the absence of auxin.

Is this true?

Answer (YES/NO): YES